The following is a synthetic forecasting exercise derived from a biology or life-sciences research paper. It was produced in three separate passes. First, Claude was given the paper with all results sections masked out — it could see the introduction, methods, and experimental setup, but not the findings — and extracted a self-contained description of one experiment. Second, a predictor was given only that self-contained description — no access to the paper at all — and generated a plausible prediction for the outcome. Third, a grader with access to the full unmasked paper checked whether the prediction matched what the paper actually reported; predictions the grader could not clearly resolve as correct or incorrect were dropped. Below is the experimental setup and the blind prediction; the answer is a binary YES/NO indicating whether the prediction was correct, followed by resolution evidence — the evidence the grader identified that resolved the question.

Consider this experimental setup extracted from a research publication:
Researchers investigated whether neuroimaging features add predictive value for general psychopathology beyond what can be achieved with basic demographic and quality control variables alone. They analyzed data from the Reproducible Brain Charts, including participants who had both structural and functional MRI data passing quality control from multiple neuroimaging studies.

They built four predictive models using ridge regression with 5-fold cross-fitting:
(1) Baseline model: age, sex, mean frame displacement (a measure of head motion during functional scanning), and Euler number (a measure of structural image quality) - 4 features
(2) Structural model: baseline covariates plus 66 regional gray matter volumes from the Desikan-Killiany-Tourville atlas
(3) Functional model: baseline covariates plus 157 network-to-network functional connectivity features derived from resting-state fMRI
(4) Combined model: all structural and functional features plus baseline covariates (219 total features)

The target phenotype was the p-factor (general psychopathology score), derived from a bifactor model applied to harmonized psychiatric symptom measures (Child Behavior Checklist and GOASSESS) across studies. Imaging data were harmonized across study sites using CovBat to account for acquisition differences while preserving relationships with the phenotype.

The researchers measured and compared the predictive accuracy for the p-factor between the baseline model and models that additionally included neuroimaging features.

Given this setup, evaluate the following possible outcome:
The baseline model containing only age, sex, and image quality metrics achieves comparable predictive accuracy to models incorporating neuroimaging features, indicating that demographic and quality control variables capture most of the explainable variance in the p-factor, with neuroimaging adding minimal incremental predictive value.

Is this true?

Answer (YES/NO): NO